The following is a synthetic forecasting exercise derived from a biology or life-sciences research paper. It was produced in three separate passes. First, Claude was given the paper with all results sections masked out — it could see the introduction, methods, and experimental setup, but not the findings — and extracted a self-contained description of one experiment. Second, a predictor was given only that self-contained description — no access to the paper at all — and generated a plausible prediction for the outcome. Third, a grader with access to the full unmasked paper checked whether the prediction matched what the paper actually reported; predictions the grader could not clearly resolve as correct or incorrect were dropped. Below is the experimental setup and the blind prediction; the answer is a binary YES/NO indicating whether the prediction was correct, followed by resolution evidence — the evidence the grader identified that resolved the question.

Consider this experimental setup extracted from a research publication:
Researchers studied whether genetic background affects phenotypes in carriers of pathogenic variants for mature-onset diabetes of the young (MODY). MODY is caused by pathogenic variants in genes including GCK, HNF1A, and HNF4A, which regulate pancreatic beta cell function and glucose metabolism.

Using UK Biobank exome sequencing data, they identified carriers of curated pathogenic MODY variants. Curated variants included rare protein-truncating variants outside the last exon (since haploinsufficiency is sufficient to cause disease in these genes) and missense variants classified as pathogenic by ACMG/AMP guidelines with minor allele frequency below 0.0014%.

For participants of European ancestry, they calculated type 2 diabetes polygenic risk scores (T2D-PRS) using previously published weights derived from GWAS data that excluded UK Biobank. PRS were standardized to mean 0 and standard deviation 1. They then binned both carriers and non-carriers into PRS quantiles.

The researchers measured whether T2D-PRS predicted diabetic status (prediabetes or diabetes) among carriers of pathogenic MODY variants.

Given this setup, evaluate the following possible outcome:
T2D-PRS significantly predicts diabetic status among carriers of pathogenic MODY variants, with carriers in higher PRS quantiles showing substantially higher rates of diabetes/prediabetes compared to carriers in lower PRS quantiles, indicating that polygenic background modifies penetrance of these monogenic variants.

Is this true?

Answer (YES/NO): NO